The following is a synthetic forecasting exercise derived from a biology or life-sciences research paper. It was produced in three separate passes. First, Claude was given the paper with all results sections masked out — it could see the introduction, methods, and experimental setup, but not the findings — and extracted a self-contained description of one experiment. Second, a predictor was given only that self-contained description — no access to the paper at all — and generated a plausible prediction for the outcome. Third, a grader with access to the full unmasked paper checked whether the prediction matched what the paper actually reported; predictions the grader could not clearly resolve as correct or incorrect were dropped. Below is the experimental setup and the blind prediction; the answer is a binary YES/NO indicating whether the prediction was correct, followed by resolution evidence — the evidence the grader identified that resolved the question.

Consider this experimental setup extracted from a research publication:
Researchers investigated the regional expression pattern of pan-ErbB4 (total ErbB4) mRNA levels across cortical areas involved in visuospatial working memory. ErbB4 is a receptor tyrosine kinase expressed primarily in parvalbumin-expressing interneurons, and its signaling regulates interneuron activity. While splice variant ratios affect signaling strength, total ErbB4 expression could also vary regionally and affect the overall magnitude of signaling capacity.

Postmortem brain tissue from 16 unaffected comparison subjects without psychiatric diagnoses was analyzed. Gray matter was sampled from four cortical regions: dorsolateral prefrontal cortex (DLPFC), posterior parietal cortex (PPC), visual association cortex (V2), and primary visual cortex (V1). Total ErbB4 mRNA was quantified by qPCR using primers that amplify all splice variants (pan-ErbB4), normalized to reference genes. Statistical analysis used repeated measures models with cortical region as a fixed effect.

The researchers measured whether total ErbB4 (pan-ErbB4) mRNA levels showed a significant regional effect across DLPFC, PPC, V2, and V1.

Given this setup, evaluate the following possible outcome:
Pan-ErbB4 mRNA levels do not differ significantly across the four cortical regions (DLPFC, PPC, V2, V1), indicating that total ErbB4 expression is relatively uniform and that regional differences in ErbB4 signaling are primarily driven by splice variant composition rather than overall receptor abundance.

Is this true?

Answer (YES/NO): YES